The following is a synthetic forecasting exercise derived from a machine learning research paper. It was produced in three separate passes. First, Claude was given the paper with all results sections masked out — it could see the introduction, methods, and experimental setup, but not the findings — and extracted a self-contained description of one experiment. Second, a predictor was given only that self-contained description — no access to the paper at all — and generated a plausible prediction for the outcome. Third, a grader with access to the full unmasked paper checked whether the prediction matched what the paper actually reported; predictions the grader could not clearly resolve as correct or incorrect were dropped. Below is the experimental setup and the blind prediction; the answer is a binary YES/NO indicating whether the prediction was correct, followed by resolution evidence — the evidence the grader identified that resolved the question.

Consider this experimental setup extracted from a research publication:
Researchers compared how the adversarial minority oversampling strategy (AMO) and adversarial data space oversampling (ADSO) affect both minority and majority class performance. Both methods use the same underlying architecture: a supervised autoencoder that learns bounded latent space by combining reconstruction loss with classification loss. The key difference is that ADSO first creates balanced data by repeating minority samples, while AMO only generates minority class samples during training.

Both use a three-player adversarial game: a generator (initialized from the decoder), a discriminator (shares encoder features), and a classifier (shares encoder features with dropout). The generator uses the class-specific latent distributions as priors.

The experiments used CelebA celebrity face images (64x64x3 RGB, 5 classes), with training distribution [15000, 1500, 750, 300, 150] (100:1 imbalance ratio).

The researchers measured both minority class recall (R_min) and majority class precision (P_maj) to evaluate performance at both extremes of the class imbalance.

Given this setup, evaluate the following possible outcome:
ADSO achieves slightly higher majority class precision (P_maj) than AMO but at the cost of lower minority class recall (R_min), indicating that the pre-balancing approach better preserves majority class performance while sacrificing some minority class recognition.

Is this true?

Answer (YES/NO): NO